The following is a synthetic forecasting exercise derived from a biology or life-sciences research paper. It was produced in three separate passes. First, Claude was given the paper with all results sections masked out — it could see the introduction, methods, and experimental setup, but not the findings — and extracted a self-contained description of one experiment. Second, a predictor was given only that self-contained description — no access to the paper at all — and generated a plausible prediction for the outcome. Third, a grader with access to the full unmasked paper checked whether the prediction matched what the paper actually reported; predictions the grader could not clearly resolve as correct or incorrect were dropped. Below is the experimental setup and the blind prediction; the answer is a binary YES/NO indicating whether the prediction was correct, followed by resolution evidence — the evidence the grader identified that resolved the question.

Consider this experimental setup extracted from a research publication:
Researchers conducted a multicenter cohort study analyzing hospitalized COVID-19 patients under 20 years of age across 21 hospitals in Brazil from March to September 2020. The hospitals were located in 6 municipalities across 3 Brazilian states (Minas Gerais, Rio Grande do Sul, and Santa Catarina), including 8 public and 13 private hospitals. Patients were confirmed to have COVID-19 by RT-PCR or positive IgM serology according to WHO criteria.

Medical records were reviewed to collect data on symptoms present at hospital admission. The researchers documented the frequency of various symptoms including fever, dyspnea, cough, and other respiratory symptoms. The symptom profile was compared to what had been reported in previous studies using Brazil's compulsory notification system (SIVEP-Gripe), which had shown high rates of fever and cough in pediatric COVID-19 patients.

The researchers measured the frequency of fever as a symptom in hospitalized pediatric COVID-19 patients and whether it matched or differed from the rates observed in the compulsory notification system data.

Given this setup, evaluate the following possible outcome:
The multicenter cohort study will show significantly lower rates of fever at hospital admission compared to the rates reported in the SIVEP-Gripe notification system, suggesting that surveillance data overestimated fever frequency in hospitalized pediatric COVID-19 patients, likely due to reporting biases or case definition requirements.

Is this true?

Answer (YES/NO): YES